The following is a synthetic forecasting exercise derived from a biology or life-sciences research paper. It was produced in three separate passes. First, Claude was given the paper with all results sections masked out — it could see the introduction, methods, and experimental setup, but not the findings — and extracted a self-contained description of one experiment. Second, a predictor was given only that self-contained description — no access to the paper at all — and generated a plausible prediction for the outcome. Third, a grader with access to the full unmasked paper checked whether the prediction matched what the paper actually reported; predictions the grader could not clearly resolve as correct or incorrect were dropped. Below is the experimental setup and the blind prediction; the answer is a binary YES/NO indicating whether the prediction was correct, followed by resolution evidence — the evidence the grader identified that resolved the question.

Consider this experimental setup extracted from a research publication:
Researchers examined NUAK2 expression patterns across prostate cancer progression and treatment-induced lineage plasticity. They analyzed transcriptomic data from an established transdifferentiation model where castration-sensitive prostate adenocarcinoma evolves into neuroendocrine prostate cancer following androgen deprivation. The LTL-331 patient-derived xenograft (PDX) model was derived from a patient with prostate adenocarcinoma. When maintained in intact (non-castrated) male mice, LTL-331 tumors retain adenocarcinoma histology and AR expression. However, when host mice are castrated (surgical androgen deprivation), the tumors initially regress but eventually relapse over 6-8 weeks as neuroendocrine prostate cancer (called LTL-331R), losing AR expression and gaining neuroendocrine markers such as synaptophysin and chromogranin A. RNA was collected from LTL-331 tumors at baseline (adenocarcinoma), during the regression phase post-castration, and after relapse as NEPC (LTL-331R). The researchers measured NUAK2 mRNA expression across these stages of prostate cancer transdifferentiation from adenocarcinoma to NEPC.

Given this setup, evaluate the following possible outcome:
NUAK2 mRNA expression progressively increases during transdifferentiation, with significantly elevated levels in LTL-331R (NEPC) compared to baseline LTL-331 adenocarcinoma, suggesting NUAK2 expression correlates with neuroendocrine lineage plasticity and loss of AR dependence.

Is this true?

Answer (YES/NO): YES